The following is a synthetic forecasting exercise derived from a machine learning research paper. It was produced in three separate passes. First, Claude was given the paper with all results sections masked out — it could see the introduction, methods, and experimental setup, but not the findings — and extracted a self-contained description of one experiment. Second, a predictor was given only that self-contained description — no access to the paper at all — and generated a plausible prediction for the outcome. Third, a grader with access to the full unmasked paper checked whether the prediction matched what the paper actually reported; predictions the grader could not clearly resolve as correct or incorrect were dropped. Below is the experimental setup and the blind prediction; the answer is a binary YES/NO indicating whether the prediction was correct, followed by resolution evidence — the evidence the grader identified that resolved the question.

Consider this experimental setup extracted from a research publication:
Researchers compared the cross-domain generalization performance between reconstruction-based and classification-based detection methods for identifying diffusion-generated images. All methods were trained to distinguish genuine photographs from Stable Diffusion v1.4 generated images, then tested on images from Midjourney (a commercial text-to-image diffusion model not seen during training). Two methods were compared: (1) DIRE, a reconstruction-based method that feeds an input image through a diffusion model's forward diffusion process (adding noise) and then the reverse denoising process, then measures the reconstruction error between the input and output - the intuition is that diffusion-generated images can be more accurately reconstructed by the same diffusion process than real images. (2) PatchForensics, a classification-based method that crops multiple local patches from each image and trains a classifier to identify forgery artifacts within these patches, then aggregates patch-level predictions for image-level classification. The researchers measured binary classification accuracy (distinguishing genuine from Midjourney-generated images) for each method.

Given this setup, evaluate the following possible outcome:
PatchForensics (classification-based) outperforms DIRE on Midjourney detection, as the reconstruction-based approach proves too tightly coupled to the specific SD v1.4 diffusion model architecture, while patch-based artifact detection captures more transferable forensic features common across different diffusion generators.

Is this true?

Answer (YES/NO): NO